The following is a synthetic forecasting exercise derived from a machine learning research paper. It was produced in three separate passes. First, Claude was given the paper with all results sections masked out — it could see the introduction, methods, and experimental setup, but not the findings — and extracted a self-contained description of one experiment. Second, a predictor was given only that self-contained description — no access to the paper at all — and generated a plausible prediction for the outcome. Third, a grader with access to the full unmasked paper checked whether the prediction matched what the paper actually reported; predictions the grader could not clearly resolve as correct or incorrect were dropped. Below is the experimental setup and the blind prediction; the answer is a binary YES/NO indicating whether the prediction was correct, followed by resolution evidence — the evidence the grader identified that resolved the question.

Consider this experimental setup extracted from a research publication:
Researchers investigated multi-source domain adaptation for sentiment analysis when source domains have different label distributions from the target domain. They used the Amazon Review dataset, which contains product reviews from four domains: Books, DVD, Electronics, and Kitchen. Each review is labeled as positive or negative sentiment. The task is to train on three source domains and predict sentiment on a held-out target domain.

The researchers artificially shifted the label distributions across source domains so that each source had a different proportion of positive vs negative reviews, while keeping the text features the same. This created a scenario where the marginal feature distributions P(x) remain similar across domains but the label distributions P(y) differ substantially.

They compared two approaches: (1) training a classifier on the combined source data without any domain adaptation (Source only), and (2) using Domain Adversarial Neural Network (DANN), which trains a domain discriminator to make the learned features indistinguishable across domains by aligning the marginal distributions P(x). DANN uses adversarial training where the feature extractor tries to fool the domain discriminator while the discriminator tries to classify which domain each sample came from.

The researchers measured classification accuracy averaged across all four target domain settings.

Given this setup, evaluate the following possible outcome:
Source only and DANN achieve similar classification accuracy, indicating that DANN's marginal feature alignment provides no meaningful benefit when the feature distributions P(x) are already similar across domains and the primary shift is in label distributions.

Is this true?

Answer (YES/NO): NO